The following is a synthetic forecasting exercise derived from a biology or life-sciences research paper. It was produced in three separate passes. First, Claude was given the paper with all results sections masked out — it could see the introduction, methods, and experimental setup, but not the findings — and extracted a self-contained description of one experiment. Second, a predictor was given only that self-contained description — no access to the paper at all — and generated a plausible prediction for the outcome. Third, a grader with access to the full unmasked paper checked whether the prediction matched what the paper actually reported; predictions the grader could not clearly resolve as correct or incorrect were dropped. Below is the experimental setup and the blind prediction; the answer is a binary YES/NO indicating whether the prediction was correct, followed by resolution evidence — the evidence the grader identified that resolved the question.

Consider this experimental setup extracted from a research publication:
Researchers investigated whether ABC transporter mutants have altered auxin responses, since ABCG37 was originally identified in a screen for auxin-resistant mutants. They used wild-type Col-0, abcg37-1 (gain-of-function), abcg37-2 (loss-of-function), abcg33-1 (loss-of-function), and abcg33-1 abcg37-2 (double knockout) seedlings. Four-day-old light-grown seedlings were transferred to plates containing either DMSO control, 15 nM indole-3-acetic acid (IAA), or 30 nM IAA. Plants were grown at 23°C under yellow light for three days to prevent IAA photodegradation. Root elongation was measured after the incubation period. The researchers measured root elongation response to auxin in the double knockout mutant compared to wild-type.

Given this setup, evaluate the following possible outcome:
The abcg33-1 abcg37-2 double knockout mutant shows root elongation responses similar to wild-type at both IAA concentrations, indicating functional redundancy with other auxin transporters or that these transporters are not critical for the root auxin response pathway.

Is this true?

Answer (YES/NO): YES